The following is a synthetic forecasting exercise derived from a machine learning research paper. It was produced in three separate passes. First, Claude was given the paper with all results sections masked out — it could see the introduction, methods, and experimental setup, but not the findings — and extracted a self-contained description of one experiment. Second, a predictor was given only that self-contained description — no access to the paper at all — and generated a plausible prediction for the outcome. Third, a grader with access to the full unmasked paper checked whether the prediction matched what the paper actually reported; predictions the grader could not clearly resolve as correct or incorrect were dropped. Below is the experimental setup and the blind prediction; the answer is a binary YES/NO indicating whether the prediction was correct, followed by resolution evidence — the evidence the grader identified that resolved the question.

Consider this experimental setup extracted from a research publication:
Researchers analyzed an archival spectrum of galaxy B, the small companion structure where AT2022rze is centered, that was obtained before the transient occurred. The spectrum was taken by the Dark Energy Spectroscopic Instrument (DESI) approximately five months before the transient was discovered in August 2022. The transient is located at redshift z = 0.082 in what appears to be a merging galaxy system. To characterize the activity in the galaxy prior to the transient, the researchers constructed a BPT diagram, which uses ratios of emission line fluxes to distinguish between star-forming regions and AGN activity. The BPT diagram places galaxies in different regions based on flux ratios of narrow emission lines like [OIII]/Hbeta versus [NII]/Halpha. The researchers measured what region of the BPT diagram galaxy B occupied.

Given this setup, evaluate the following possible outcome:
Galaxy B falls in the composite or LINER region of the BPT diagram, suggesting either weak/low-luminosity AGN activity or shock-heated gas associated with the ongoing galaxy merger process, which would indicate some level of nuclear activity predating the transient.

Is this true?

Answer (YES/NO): NO